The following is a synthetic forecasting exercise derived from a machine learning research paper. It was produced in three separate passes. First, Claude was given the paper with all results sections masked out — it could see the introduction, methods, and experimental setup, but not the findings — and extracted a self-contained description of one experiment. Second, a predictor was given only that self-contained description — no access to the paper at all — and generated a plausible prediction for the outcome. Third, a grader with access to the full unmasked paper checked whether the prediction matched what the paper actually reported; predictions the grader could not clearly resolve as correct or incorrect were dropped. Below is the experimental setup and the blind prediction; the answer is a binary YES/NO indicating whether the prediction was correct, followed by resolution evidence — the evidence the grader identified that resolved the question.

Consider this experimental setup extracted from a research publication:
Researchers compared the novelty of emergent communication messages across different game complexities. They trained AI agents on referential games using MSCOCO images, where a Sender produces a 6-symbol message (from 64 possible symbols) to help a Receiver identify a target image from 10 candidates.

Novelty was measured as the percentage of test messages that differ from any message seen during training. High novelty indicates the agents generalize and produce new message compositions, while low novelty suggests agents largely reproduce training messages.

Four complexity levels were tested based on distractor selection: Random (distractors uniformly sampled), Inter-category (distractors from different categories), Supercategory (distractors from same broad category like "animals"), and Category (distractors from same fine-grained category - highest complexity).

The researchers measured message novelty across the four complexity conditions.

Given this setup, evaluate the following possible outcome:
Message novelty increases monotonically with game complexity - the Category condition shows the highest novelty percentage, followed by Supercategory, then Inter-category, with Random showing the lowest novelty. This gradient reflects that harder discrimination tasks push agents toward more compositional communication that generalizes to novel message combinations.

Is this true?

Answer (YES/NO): NO